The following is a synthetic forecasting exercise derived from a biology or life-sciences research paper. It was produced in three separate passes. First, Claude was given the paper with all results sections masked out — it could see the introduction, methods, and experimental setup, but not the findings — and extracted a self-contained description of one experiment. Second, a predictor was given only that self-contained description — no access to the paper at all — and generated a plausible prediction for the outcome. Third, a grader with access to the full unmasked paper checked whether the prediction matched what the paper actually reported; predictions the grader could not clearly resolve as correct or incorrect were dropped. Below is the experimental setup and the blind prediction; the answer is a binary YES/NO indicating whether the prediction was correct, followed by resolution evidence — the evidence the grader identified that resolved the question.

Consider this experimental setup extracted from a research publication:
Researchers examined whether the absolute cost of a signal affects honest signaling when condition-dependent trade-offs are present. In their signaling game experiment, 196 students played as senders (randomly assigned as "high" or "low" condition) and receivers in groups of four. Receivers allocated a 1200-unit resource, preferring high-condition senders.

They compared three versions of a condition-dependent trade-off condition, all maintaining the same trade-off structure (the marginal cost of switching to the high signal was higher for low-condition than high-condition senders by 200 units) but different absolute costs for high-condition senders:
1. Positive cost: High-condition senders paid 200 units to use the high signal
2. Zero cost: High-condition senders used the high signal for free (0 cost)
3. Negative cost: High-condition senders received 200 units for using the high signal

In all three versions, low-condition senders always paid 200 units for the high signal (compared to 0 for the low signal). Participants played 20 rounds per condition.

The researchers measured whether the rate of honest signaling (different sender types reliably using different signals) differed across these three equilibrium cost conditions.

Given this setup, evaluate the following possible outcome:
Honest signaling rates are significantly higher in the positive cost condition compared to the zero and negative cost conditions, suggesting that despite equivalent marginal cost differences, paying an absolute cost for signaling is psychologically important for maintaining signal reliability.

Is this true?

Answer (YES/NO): NO